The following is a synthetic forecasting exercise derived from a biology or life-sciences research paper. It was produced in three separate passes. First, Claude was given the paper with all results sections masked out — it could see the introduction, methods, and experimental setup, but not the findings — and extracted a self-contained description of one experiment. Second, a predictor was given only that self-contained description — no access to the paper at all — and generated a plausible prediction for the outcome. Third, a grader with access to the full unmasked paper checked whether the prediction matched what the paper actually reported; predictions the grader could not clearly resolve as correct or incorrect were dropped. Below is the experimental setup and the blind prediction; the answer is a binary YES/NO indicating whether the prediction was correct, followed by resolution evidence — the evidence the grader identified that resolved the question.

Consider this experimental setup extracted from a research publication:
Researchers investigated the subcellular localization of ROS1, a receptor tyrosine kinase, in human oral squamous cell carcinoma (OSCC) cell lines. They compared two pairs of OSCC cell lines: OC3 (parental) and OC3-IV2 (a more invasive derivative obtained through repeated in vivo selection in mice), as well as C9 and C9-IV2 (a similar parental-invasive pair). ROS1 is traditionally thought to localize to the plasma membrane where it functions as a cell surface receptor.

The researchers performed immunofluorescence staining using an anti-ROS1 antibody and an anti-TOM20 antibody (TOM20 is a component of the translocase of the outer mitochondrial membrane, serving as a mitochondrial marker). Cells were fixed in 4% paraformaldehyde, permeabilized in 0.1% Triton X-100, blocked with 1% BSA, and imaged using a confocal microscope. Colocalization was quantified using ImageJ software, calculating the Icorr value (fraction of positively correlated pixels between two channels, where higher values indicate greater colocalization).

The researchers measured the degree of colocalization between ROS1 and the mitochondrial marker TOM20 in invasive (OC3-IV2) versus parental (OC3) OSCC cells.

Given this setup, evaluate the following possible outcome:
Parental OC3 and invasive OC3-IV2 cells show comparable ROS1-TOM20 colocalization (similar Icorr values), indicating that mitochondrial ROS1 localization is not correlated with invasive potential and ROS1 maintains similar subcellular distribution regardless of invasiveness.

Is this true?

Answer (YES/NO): NO